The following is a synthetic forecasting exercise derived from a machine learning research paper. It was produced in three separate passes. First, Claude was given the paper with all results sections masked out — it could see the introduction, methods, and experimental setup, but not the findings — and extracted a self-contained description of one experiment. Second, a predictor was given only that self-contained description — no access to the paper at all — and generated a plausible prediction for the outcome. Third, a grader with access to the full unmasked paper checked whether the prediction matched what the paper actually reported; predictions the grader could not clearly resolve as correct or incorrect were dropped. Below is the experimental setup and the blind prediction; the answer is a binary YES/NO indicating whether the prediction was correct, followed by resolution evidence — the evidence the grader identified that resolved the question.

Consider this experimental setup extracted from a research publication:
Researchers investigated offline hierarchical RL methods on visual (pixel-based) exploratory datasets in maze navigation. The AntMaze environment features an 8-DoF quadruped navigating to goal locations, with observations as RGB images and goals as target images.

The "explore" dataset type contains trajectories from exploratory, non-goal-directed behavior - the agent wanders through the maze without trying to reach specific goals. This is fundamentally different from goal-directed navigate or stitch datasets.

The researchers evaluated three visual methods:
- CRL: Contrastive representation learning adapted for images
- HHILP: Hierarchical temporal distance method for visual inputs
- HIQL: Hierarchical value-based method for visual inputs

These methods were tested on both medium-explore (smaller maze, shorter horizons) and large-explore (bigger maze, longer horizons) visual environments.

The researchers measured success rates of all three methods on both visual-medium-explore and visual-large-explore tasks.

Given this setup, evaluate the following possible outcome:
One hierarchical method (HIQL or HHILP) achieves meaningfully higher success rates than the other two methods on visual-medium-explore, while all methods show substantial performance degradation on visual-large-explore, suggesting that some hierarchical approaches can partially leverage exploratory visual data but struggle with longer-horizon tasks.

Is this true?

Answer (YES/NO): NO